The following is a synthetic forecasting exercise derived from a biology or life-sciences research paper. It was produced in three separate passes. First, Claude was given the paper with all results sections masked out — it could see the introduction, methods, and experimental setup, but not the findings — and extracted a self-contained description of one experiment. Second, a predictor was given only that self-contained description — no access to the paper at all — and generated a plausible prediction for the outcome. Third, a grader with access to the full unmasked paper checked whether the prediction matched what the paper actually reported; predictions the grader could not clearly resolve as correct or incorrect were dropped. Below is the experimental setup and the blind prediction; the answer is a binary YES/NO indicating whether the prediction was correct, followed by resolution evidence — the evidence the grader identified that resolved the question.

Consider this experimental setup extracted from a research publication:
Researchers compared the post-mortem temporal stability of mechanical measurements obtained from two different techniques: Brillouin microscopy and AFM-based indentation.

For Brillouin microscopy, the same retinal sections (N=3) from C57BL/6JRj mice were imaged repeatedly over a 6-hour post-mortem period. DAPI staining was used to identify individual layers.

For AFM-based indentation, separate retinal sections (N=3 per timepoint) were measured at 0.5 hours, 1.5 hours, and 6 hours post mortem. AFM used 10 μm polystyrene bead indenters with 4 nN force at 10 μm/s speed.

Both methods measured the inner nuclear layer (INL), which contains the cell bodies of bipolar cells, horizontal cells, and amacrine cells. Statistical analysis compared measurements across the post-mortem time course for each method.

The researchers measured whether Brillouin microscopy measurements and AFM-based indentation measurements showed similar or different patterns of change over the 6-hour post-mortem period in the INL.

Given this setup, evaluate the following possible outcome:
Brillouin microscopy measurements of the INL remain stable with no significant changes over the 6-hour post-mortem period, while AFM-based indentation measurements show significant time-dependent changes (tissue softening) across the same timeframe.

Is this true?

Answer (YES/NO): NO